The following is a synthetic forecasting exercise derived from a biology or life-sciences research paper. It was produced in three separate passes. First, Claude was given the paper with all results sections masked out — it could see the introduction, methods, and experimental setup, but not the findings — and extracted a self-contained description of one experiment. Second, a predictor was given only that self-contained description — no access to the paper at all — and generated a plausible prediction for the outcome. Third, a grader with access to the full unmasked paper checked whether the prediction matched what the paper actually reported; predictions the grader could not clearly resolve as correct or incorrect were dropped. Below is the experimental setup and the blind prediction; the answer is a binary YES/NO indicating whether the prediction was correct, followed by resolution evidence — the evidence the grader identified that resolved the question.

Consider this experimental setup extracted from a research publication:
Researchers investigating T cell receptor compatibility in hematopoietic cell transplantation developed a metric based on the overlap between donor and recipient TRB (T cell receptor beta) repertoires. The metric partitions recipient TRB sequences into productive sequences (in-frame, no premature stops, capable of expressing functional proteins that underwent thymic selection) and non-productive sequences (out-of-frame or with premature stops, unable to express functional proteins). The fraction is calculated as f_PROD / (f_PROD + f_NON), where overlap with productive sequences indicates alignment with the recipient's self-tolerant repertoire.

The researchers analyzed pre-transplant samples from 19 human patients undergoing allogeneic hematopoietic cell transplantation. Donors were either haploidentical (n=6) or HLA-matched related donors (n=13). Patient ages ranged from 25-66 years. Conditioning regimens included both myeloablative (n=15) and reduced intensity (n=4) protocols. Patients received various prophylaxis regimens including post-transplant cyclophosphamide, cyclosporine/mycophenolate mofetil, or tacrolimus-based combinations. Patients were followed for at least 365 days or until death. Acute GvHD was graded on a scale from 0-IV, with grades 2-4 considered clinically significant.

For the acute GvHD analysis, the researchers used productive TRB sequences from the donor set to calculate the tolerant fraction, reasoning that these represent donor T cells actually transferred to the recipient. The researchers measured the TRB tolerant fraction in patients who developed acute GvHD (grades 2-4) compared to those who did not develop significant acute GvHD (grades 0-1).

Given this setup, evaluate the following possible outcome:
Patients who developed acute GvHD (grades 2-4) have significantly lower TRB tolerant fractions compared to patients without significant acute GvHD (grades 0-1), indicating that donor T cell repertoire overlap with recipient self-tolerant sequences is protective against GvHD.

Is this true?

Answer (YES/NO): NO